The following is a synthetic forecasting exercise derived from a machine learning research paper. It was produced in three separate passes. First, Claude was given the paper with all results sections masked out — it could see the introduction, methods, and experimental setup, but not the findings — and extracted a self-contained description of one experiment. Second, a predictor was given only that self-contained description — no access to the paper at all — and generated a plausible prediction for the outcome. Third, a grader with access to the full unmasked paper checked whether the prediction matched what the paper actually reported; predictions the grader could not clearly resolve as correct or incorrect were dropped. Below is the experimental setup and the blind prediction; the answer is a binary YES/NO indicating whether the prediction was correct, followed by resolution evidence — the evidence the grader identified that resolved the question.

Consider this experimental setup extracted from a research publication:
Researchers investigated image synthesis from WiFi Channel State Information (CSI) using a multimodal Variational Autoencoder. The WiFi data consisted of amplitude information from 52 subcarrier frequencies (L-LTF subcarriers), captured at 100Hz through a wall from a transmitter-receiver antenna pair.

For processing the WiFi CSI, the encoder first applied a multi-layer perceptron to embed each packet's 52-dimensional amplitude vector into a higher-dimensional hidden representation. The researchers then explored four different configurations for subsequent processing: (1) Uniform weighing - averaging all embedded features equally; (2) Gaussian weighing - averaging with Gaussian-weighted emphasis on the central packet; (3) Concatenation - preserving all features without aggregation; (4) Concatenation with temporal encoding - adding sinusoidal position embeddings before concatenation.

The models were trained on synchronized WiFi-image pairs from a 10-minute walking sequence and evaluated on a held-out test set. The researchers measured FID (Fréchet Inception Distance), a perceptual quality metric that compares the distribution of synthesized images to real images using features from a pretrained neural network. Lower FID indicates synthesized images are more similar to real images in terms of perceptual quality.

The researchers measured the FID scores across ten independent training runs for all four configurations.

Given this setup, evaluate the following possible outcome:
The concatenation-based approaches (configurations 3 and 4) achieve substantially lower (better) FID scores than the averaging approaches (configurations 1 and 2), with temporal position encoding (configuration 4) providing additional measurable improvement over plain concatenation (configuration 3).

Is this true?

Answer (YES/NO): YES